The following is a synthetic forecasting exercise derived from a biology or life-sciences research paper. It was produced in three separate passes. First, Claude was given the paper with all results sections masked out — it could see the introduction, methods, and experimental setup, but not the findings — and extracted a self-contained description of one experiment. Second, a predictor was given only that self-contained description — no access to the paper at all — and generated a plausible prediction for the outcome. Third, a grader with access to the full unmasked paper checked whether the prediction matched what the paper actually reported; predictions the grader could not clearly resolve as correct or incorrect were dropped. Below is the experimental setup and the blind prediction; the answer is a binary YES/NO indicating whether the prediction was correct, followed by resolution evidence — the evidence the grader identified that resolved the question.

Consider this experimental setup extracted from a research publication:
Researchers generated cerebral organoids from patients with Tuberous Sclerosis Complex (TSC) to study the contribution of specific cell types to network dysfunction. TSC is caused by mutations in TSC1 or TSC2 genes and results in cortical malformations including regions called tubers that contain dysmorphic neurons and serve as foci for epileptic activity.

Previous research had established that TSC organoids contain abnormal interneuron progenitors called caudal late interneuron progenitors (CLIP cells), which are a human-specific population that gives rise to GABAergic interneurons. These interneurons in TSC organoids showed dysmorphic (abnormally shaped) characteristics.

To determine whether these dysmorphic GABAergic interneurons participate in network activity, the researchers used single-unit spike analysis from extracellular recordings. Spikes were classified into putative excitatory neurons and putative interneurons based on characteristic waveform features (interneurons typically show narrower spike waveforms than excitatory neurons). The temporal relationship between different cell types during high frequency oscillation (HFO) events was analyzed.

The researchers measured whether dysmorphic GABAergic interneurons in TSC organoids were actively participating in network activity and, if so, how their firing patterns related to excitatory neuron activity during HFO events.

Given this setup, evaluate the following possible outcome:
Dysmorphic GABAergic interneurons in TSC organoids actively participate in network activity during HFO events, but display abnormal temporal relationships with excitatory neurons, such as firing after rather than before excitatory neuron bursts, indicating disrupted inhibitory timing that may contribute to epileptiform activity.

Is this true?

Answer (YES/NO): NO